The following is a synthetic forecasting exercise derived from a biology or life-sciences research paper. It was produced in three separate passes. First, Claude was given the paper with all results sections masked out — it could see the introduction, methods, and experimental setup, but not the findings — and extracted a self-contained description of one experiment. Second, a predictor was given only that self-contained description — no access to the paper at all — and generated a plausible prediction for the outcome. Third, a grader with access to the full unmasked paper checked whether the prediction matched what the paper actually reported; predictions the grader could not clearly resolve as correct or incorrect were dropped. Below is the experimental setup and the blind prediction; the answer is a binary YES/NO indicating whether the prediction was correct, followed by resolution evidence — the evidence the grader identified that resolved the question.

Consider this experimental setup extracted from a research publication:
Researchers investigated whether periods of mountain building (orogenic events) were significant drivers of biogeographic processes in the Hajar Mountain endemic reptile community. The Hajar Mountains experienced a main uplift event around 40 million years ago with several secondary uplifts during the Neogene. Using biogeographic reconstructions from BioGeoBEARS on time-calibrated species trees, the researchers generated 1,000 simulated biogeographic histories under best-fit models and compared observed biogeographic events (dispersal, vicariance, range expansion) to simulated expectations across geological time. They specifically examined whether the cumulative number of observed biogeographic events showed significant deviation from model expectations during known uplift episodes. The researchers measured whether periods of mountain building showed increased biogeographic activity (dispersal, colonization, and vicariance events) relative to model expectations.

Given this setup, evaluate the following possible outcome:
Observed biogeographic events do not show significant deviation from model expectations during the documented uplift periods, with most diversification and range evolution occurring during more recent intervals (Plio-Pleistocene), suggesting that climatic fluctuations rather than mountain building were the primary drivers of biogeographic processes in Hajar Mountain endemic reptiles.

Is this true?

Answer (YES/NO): YES